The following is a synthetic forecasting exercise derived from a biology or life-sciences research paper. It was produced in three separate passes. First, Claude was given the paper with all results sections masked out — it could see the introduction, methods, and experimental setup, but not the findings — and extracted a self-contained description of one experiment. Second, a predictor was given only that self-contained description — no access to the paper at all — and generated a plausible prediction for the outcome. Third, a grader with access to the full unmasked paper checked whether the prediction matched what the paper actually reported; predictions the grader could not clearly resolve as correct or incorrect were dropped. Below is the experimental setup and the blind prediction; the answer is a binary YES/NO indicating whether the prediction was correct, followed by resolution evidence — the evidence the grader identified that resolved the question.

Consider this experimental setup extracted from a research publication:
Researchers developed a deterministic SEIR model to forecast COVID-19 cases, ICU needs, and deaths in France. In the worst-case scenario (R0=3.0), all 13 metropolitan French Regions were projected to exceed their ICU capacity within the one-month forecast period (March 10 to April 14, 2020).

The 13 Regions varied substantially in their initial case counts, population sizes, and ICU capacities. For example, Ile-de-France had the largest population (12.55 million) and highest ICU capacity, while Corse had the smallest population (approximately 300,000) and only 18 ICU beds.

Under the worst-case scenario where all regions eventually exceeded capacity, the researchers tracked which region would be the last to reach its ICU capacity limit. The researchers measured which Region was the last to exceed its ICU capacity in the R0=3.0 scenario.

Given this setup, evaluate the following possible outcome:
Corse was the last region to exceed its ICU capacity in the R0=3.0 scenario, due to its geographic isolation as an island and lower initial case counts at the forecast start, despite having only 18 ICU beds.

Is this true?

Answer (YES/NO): NO